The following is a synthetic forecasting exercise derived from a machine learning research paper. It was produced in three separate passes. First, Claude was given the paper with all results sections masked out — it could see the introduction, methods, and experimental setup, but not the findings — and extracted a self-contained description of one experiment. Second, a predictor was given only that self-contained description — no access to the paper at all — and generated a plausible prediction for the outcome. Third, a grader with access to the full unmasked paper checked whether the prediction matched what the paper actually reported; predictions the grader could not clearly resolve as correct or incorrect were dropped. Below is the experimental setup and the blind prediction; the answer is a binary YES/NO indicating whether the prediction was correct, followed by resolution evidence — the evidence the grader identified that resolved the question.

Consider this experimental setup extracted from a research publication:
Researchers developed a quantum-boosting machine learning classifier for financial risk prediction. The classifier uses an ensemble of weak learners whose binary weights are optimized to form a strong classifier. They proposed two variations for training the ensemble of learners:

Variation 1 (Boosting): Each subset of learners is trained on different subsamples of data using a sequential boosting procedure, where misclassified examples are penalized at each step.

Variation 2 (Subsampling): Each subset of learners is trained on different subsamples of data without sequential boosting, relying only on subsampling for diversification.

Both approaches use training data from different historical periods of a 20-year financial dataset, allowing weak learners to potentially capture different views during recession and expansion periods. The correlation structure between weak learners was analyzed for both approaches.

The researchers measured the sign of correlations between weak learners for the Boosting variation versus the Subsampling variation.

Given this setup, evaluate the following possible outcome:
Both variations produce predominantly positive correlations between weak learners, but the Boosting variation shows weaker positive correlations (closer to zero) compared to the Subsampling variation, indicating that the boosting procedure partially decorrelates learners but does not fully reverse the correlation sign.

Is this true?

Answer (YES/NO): NO